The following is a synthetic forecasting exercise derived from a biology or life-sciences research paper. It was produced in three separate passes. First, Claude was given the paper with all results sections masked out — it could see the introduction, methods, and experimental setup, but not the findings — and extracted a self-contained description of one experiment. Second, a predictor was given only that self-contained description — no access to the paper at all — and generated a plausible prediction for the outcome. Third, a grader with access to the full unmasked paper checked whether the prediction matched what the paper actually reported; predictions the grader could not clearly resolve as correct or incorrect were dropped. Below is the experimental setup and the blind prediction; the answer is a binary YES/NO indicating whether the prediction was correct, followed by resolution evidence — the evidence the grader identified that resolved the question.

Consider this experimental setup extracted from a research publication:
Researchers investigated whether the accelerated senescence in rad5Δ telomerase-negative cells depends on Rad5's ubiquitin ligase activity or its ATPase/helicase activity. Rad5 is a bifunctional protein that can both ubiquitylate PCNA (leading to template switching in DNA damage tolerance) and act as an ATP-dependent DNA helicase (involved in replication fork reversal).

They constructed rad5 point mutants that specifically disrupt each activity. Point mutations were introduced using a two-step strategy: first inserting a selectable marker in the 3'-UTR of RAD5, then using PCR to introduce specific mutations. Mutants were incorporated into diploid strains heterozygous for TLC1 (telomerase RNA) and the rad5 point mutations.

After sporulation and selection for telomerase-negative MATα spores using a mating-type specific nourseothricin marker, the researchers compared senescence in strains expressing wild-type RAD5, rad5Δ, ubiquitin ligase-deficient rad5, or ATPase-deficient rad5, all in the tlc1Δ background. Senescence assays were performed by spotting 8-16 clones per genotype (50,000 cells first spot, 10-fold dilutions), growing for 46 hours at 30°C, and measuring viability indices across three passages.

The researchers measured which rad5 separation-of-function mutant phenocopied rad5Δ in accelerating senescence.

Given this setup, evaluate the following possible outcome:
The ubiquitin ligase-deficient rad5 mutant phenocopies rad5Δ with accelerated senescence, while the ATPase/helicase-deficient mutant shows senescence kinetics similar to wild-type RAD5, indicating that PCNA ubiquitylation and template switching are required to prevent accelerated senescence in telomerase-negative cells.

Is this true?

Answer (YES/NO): NO